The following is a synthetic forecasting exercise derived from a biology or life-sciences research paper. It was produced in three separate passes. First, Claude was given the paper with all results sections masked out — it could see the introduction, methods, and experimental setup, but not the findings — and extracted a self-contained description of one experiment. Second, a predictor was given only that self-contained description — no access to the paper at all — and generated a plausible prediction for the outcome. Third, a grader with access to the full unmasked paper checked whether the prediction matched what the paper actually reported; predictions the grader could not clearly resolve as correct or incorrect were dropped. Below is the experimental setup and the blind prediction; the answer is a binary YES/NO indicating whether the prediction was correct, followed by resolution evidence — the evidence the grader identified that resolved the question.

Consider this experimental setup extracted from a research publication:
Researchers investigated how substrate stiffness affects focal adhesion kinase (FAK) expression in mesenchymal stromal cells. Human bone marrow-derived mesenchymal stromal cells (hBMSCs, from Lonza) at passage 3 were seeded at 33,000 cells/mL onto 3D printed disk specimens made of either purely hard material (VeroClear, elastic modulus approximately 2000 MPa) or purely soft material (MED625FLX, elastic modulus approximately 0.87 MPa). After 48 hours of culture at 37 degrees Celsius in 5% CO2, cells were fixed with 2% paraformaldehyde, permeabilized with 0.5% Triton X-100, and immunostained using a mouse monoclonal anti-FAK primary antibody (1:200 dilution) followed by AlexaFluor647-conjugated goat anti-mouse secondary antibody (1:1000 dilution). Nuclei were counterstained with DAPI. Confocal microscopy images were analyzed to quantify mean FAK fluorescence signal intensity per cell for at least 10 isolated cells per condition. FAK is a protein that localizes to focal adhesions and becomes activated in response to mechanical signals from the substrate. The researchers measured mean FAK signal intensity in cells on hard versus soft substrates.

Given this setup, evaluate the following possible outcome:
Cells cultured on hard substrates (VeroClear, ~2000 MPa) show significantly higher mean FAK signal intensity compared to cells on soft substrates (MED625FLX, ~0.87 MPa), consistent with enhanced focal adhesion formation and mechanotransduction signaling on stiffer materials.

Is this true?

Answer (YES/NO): NO